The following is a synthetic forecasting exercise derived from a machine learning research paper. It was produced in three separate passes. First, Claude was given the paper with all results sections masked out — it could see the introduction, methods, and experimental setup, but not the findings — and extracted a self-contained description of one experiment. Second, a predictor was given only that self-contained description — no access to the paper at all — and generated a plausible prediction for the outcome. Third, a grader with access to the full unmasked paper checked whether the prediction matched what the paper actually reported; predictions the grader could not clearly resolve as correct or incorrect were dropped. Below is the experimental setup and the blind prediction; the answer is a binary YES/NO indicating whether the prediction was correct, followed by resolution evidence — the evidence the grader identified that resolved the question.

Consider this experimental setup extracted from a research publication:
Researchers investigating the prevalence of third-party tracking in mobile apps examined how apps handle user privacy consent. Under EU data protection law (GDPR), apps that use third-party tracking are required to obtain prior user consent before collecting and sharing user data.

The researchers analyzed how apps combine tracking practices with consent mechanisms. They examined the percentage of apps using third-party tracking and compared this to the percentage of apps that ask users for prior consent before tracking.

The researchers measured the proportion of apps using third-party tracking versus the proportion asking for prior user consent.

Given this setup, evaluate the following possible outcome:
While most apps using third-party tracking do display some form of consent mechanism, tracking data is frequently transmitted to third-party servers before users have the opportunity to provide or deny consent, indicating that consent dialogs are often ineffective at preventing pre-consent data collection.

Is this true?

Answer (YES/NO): NO